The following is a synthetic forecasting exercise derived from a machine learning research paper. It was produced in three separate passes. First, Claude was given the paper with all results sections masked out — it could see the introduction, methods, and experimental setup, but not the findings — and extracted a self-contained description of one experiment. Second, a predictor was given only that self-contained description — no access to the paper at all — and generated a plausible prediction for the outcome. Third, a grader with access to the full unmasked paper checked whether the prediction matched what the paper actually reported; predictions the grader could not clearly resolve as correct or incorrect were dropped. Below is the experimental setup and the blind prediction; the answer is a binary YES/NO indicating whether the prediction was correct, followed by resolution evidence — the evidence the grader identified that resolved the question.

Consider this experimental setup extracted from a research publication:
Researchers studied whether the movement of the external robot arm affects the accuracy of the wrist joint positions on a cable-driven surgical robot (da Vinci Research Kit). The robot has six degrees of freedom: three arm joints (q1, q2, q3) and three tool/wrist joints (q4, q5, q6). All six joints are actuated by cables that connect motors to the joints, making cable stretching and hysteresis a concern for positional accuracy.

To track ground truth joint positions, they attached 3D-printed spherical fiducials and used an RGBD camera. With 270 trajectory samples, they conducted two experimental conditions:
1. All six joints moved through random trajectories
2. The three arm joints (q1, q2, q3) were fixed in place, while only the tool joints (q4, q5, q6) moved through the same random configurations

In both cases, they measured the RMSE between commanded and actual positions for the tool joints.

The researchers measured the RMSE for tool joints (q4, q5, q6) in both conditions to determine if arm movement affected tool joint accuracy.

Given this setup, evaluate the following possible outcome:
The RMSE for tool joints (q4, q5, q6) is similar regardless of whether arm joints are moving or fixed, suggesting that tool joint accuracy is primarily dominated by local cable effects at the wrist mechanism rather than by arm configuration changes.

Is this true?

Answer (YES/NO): YES